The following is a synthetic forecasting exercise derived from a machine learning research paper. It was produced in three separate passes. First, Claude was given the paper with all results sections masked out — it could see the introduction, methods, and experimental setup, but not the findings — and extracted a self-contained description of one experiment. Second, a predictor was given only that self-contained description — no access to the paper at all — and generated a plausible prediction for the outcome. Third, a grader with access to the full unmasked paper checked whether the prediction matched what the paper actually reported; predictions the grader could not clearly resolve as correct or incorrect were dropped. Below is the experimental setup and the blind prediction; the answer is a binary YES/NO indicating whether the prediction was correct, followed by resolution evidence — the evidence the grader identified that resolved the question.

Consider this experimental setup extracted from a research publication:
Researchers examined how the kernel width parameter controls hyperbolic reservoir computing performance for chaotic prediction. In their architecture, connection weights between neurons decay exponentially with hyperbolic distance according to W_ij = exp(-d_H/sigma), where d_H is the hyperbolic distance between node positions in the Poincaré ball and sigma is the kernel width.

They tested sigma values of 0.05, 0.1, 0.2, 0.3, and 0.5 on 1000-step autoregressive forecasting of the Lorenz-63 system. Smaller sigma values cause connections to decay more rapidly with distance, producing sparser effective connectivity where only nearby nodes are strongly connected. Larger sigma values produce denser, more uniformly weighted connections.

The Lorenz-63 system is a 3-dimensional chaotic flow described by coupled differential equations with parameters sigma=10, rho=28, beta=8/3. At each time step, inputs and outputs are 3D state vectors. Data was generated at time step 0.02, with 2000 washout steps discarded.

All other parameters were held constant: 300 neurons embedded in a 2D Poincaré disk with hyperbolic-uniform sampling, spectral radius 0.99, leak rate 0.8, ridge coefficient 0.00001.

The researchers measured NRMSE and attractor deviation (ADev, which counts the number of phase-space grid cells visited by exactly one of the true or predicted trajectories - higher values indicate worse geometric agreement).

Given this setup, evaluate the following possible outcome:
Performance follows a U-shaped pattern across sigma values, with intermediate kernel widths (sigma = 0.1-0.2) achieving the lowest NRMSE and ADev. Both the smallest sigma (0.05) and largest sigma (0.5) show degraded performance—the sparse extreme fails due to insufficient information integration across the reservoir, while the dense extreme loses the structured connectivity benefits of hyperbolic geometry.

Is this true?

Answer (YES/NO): NO